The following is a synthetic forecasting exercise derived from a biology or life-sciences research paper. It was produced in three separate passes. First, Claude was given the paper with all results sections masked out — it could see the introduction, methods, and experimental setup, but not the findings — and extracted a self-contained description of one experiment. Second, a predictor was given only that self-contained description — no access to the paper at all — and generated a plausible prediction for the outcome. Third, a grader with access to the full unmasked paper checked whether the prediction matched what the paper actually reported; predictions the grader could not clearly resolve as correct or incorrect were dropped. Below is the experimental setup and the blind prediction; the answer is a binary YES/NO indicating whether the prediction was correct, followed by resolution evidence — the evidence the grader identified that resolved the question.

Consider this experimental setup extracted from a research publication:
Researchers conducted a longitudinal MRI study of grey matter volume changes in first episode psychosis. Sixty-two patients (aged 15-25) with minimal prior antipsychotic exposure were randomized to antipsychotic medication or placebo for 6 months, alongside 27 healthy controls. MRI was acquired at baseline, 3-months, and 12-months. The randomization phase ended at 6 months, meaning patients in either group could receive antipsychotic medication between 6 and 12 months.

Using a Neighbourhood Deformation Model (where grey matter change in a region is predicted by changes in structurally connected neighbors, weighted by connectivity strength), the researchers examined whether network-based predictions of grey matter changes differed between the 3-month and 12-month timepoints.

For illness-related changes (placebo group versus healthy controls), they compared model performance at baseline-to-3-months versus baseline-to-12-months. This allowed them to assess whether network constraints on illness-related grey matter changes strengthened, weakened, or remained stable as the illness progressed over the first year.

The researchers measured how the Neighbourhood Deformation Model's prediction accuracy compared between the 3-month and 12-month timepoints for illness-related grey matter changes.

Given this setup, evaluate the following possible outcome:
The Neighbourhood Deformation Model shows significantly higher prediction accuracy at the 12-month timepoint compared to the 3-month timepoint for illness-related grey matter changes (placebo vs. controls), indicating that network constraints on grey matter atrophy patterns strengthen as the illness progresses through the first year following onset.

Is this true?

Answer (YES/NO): NO